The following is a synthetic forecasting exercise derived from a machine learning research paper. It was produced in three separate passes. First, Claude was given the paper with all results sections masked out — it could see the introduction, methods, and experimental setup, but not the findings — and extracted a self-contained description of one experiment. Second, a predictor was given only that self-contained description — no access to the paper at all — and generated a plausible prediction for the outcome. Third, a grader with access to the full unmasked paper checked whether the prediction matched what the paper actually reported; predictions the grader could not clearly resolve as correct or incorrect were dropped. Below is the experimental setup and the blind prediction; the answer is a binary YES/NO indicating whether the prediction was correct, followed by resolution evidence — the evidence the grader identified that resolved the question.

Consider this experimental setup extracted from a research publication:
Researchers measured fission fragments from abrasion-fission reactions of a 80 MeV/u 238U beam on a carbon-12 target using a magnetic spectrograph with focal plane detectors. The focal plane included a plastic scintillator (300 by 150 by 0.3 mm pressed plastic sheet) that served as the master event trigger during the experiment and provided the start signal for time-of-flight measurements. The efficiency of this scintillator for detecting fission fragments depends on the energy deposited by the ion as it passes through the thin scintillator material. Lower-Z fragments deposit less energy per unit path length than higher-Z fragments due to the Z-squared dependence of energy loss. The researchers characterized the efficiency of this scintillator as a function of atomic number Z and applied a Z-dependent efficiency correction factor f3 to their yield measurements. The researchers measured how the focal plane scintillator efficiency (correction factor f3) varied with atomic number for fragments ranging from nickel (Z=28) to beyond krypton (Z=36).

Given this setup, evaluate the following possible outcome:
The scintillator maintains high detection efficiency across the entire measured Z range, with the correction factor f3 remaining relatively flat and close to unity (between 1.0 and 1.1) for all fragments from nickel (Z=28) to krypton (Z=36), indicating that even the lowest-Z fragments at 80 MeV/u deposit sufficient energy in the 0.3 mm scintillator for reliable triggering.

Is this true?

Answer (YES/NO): NO